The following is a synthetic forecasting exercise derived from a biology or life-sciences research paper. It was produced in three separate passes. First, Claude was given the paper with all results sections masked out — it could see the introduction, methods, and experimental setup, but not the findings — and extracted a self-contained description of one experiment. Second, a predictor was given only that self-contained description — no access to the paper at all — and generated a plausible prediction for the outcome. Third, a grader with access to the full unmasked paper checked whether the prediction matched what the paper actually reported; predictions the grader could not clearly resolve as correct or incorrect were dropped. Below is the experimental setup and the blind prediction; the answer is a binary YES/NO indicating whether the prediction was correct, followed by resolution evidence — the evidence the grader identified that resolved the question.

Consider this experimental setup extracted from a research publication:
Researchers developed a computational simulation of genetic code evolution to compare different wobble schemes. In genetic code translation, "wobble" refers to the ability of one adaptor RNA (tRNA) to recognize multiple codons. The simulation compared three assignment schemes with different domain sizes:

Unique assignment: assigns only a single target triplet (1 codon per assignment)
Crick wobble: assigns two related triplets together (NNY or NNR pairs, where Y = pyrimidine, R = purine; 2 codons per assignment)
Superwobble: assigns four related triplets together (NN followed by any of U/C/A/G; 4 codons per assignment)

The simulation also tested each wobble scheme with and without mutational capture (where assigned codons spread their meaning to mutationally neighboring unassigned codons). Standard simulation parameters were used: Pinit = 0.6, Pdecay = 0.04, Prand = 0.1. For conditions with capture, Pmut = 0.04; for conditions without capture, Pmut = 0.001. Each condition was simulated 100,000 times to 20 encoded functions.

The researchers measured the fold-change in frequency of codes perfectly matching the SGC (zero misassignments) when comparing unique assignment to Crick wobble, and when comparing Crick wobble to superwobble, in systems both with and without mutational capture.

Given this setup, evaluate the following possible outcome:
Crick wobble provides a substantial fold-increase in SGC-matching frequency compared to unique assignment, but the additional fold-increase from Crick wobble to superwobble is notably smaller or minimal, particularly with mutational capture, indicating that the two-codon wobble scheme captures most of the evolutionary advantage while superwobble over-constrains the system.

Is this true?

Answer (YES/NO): NO